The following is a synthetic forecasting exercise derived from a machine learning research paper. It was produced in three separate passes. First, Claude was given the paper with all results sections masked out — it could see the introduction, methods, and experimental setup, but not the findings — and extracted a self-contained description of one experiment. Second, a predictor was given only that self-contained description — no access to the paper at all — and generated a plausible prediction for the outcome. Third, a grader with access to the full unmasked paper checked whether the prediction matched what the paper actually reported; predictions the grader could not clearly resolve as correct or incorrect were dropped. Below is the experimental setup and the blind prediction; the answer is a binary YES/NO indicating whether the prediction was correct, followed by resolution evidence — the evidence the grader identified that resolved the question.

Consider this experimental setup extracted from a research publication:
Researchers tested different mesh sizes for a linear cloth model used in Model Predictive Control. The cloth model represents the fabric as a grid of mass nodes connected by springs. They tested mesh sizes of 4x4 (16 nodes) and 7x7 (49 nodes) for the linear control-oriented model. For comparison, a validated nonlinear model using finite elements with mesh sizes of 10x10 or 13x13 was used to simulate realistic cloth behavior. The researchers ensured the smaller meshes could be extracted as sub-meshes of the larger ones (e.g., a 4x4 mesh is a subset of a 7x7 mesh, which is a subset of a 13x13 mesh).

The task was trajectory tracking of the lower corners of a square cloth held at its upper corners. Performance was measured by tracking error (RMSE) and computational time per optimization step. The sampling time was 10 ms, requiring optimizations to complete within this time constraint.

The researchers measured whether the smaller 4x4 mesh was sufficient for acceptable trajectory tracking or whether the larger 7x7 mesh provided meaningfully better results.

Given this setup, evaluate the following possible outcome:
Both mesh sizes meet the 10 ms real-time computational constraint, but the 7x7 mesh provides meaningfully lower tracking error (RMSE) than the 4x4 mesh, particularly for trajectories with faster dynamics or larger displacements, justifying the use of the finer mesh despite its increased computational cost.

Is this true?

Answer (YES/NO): NO